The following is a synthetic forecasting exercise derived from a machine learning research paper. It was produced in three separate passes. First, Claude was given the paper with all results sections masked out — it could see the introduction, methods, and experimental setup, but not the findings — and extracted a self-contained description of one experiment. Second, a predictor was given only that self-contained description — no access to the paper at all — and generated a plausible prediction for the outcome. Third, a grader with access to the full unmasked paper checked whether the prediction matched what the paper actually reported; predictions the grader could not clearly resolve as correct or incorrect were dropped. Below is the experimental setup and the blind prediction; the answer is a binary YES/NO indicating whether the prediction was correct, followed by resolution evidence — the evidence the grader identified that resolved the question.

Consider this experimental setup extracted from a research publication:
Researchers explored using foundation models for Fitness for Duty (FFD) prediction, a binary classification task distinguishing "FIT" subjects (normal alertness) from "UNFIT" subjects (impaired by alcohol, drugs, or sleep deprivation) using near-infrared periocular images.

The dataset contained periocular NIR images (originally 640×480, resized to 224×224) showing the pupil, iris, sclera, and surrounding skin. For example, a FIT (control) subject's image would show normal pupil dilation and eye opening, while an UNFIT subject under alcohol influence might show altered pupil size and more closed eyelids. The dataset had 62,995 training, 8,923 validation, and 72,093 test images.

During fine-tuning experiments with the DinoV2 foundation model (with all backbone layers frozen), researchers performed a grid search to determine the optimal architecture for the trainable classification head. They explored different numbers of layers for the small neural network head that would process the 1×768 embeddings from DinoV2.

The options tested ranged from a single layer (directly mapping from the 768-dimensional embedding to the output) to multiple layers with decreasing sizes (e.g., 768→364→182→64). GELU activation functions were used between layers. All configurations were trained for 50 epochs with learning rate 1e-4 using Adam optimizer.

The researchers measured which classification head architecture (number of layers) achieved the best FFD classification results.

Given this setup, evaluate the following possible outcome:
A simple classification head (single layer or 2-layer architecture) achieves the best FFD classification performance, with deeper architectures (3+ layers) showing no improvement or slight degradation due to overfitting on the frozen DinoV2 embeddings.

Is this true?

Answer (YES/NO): YES